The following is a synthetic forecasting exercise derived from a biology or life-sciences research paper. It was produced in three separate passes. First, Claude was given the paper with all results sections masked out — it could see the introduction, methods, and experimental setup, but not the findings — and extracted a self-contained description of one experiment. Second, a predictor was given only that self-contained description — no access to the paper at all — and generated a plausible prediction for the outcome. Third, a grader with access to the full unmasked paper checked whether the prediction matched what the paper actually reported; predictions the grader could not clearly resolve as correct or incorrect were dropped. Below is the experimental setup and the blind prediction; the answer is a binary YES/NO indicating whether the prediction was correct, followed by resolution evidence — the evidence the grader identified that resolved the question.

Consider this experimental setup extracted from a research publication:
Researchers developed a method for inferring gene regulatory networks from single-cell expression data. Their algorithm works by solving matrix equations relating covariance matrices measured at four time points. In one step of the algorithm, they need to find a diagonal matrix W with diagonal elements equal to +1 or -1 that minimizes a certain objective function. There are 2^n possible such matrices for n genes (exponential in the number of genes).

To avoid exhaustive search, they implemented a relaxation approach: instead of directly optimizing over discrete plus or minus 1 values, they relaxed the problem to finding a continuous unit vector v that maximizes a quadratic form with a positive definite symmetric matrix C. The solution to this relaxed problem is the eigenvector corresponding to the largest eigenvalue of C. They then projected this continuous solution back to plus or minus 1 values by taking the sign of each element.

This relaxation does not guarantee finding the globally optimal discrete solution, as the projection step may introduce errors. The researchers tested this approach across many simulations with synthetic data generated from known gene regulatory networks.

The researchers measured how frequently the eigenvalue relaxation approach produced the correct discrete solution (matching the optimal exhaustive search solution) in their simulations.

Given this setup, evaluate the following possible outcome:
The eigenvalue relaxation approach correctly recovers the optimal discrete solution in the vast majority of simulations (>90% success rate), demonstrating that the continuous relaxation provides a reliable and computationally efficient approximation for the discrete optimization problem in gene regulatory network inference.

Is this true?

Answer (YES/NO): YES